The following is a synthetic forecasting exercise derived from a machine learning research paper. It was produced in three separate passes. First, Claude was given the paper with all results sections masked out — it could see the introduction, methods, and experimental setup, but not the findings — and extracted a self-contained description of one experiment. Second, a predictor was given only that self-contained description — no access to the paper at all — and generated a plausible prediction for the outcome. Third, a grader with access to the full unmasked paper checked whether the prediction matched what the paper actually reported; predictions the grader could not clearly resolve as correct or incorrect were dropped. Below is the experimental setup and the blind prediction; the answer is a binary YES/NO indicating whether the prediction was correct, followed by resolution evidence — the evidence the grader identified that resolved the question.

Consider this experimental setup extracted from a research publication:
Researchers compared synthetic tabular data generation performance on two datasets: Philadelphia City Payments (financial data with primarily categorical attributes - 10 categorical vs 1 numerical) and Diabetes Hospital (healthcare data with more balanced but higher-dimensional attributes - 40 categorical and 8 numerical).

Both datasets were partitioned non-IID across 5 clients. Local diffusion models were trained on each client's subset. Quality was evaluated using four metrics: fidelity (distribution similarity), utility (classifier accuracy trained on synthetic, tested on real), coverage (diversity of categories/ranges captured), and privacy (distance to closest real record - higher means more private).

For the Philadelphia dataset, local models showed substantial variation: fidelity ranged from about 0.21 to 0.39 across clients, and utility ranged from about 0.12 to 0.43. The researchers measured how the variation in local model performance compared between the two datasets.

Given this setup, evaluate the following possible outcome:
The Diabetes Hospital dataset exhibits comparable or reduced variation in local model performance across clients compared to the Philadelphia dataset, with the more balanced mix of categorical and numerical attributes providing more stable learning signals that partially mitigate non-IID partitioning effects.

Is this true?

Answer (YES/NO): YES